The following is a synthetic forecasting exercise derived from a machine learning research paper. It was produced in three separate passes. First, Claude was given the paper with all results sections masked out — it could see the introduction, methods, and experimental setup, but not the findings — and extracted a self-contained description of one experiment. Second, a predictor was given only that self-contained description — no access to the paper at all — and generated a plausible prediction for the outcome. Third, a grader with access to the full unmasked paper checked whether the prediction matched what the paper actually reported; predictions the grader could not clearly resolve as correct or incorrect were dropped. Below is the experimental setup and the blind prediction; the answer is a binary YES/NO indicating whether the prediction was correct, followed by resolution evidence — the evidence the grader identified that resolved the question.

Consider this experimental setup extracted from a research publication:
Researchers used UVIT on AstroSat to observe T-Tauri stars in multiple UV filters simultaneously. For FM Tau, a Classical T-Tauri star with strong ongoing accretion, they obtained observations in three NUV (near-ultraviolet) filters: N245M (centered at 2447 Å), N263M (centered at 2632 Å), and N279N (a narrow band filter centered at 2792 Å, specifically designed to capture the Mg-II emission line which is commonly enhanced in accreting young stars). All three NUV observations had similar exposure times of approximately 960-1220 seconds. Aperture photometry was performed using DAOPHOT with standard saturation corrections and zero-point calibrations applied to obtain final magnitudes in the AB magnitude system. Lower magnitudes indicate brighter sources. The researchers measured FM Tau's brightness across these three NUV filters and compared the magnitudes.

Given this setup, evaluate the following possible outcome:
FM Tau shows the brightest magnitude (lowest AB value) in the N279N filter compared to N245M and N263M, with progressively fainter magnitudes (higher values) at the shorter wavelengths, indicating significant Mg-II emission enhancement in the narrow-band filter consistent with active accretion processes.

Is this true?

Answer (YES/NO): YES